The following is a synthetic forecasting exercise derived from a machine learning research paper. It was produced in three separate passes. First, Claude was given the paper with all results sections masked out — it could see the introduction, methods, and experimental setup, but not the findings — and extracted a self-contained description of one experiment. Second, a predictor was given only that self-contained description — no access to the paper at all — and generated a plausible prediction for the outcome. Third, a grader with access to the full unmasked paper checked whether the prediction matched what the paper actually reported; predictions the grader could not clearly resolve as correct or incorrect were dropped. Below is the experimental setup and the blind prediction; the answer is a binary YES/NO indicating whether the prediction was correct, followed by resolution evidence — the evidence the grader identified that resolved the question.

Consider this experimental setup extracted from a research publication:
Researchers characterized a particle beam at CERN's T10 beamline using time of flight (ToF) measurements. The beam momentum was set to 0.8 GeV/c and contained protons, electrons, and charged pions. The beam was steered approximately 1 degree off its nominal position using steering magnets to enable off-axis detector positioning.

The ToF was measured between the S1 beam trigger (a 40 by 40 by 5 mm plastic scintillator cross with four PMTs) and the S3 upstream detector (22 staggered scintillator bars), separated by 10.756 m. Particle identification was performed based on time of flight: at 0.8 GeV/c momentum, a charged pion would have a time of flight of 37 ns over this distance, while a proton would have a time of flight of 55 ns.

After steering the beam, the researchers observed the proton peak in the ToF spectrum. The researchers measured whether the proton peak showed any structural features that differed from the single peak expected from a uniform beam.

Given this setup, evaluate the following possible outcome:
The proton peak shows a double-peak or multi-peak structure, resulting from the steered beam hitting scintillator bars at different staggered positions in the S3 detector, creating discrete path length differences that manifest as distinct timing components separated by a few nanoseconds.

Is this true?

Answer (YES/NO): NO